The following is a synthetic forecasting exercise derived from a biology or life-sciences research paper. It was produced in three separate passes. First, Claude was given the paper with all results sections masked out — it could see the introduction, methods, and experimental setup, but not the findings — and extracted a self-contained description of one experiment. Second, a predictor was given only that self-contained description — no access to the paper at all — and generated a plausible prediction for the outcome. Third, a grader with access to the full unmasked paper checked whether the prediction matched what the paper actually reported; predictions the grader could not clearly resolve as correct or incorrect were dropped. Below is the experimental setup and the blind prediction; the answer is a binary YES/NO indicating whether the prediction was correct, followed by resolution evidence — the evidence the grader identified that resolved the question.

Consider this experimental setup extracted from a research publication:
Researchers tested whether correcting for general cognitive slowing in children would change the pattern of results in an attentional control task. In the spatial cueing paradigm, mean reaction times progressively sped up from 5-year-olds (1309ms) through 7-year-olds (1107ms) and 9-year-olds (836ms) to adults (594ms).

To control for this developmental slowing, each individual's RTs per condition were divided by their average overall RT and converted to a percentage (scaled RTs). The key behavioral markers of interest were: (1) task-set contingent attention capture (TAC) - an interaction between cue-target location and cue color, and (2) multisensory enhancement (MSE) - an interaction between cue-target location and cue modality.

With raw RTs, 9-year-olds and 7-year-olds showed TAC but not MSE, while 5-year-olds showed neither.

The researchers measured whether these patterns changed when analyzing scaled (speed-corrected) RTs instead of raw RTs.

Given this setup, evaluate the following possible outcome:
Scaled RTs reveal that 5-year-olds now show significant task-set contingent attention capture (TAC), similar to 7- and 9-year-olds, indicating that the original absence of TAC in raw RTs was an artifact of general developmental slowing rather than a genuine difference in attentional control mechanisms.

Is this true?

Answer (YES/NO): NO